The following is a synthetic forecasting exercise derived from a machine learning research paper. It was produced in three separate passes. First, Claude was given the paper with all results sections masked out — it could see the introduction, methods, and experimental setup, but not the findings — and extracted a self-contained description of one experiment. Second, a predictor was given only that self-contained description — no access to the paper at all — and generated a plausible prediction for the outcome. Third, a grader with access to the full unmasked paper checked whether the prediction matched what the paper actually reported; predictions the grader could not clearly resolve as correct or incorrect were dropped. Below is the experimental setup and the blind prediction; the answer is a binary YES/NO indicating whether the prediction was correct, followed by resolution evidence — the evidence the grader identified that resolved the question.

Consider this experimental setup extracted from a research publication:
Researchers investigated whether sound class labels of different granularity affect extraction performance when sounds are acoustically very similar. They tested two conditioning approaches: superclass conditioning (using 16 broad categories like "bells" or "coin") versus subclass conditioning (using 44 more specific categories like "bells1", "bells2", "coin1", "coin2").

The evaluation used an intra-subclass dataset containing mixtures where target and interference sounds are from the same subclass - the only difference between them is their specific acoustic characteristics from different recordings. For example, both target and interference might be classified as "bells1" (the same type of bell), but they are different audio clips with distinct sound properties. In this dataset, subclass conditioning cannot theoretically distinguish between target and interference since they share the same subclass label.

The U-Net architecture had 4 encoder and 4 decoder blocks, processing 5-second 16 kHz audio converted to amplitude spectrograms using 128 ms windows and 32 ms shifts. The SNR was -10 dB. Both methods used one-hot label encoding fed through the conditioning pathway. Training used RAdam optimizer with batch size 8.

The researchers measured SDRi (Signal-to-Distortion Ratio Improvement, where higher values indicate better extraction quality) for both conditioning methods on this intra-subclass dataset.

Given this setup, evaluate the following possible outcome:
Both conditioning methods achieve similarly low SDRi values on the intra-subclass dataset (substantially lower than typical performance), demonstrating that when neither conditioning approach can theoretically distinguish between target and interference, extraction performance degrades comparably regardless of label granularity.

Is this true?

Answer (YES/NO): NO